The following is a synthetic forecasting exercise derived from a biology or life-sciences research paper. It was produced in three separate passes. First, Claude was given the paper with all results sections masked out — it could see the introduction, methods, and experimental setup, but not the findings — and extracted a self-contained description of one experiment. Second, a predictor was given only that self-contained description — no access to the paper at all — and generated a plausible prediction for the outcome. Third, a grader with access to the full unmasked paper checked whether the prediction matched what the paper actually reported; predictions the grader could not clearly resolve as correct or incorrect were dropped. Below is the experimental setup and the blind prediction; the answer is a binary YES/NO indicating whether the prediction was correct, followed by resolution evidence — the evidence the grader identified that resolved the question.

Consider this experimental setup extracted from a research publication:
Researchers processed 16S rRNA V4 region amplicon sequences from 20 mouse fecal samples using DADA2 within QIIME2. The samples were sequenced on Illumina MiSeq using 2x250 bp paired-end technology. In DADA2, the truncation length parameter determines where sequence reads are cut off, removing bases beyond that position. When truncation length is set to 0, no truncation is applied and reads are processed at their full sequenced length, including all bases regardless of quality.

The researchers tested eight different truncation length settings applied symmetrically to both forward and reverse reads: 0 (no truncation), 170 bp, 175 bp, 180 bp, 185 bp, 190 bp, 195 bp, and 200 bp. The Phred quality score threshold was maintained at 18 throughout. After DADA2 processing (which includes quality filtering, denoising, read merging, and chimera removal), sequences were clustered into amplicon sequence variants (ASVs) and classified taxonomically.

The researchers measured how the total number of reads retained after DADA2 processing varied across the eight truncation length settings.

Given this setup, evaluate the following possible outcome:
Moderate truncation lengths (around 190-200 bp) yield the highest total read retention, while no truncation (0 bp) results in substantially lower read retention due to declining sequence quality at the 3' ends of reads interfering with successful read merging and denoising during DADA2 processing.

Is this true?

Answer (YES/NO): NO